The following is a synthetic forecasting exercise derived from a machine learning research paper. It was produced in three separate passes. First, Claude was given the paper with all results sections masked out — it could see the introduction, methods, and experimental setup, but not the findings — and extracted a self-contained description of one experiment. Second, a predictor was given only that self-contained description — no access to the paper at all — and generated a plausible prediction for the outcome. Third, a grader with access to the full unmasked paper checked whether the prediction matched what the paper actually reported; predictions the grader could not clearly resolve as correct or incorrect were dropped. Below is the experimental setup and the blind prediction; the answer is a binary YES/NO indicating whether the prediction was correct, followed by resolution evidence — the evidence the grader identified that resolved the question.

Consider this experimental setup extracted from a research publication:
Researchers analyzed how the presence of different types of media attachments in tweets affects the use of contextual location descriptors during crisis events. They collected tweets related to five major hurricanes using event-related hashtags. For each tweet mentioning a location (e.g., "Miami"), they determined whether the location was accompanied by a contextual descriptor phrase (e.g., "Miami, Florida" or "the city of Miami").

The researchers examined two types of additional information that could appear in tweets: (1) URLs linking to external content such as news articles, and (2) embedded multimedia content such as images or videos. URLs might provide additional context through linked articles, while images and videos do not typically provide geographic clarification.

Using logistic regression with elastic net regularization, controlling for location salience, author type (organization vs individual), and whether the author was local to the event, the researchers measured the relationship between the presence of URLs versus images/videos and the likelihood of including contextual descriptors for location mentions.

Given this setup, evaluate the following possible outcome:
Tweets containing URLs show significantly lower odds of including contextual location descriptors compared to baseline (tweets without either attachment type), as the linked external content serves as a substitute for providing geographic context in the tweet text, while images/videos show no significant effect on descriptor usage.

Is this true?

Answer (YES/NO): NO